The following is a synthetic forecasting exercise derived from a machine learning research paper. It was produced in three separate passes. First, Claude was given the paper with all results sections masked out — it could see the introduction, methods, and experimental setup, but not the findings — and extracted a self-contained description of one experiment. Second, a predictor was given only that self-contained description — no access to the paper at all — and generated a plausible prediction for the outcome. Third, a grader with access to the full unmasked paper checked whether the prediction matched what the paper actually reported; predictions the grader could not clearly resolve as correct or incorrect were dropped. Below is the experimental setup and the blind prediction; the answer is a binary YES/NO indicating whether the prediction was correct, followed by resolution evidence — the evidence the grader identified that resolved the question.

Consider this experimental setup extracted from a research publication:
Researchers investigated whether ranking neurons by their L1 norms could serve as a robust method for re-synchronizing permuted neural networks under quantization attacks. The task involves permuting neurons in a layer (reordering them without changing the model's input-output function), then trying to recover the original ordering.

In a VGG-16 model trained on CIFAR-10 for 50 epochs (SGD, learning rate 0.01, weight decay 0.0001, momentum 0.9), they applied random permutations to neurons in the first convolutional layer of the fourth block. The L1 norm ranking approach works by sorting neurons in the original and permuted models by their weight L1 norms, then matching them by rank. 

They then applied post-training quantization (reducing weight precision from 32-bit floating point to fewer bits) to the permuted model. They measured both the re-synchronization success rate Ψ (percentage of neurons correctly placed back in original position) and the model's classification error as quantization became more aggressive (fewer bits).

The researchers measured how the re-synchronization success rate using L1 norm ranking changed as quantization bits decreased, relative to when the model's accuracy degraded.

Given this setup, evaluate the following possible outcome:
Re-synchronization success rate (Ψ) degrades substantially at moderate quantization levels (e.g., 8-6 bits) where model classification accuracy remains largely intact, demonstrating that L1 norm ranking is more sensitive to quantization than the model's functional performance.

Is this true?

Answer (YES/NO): YES